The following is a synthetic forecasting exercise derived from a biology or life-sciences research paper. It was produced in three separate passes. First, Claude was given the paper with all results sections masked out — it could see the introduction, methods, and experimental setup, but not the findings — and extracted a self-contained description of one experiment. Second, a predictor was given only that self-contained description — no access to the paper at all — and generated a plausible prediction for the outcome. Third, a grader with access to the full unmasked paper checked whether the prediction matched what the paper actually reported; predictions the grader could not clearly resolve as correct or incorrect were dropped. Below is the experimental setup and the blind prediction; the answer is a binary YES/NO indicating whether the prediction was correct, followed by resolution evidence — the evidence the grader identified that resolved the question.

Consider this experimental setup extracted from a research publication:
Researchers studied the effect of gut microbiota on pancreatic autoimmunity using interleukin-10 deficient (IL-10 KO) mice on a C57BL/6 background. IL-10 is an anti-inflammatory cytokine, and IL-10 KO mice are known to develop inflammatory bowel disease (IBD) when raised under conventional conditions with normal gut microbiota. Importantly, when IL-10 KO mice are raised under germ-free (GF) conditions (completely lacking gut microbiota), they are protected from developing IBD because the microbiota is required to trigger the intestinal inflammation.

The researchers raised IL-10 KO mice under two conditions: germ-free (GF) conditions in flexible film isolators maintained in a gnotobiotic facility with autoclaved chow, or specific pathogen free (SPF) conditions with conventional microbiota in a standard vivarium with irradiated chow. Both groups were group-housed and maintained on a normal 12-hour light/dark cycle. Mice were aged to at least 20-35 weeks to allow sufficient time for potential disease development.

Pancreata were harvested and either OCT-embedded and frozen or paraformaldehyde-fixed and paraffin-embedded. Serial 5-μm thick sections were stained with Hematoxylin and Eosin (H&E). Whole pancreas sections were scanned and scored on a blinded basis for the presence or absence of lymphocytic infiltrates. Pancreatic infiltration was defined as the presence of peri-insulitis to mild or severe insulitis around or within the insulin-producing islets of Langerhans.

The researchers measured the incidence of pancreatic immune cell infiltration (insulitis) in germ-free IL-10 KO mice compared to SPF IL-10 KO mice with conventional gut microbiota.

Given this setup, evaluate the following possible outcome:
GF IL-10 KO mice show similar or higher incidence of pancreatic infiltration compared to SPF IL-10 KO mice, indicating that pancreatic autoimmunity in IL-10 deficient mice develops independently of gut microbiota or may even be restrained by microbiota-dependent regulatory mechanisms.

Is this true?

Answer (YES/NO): YES